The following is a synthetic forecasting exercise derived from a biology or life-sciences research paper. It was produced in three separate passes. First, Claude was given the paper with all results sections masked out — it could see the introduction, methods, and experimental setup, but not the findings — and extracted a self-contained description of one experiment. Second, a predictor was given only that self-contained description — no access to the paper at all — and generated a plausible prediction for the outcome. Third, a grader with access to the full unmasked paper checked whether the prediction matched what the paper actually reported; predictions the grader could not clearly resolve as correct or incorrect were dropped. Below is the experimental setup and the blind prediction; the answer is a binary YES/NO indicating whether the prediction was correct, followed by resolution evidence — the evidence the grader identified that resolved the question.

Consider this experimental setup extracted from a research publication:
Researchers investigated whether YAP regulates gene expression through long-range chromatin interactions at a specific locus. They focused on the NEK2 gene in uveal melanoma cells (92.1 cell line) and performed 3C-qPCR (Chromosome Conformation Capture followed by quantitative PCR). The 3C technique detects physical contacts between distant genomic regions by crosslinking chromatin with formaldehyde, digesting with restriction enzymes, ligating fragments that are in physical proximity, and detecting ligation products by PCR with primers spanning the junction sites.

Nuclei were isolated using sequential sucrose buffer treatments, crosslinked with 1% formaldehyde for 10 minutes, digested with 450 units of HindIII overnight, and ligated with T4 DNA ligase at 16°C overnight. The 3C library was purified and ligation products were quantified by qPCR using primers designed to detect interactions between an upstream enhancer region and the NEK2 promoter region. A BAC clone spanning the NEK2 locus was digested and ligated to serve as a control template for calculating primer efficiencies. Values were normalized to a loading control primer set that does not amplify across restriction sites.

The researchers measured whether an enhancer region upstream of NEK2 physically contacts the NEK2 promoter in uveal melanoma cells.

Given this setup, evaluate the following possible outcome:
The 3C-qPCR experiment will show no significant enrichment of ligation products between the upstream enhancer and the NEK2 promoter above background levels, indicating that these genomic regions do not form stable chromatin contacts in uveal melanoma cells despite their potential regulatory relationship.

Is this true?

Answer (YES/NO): NO